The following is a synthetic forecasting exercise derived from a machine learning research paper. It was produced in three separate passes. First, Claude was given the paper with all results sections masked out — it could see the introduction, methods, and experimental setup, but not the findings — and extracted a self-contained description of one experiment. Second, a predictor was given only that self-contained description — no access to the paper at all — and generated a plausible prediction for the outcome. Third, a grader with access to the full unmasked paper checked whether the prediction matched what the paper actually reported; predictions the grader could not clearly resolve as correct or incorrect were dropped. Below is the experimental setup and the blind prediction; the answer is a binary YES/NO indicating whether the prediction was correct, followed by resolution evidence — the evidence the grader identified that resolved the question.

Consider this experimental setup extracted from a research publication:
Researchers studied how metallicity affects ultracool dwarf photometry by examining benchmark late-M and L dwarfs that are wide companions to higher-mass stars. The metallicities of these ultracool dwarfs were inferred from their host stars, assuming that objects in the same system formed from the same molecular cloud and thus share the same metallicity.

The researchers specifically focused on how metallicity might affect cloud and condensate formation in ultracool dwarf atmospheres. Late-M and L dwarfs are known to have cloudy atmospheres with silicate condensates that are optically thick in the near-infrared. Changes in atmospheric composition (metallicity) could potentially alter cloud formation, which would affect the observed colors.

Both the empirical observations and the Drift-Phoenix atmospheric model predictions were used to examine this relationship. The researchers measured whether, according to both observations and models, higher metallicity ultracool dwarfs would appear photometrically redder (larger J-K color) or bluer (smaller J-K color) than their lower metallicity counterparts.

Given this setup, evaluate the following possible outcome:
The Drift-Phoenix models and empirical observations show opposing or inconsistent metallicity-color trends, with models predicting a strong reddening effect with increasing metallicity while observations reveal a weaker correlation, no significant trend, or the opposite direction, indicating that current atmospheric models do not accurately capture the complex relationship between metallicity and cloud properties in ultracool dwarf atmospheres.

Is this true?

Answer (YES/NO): NO